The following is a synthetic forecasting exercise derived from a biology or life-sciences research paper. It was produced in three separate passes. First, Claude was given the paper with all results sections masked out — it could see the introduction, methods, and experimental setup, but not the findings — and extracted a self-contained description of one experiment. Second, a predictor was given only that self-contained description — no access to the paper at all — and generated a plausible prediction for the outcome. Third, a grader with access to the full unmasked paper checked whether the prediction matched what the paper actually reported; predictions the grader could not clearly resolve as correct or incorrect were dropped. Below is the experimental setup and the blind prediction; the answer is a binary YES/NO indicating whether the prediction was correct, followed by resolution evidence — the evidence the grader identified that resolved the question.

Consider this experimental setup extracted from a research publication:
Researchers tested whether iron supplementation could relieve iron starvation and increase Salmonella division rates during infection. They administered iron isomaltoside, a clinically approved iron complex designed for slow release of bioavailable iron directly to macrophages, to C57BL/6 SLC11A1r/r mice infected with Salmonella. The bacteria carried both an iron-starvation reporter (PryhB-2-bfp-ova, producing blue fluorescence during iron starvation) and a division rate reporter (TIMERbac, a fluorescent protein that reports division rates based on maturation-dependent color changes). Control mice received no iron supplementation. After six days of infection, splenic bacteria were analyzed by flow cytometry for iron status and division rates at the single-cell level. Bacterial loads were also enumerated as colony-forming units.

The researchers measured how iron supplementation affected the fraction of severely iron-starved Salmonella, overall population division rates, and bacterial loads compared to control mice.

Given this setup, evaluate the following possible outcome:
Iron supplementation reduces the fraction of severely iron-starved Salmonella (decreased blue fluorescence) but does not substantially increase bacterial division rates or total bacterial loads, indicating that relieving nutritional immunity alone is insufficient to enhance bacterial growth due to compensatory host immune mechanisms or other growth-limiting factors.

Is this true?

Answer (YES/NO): YES